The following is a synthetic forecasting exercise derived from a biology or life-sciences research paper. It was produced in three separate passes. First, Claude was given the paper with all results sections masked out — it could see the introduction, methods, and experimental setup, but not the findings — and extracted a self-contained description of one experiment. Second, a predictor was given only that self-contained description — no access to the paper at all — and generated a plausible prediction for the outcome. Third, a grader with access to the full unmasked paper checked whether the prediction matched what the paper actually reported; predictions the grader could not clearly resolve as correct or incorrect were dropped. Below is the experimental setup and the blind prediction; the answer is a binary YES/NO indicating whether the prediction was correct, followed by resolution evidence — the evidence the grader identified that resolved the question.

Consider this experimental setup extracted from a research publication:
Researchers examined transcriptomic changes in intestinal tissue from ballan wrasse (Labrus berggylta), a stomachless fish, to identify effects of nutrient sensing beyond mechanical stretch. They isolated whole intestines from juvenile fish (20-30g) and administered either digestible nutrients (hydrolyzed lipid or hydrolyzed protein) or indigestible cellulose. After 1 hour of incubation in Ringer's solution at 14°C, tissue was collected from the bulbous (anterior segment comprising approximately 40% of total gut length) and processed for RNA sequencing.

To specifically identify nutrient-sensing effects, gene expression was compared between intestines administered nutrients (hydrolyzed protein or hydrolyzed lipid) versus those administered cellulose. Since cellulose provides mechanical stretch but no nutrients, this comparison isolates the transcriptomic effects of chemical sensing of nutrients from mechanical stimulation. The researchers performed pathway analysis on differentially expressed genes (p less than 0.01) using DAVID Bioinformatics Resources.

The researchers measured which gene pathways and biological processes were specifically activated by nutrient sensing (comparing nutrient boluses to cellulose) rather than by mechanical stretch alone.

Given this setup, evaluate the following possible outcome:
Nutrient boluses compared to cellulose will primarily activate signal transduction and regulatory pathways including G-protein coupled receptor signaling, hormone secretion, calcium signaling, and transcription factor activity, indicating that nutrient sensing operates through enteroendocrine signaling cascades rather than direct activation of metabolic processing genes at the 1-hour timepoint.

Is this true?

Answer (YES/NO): NO